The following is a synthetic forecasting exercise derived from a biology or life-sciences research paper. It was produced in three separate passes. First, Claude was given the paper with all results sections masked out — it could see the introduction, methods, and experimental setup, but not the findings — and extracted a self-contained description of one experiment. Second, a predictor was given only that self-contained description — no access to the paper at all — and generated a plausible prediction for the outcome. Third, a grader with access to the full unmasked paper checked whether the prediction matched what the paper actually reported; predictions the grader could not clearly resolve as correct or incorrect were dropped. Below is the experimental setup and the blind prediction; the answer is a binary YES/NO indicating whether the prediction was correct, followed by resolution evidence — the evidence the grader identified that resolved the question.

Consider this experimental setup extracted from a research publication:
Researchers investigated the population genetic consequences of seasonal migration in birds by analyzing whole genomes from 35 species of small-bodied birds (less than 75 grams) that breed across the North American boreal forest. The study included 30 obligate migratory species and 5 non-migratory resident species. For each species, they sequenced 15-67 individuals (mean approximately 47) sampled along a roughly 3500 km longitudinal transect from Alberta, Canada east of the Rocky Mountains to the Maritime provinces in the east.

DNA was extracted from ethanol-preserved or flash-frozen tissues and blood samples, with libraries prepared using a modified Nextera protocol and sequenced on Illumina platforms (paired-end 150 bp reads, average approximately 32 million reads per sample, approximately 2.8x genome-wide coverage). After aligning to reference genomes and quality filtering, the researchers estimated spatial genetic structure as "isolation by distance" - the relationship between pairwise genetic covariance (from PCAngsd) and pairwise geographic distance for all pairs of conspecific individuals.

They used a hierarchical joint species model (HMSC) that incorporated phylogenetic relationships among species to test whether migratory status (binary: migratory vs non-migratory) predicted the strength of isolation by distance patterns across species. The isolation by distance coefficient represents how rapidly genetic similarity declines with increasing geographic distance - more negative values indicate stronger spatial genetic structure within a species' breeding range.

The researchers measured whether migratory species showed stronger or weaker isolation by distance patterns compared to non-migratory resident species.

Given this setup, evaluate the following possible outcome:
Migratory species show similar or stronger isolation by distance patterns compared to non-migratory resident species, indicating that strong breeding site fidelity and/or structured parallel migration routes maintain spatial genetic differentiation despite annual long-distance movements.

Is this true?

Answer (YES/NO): NO